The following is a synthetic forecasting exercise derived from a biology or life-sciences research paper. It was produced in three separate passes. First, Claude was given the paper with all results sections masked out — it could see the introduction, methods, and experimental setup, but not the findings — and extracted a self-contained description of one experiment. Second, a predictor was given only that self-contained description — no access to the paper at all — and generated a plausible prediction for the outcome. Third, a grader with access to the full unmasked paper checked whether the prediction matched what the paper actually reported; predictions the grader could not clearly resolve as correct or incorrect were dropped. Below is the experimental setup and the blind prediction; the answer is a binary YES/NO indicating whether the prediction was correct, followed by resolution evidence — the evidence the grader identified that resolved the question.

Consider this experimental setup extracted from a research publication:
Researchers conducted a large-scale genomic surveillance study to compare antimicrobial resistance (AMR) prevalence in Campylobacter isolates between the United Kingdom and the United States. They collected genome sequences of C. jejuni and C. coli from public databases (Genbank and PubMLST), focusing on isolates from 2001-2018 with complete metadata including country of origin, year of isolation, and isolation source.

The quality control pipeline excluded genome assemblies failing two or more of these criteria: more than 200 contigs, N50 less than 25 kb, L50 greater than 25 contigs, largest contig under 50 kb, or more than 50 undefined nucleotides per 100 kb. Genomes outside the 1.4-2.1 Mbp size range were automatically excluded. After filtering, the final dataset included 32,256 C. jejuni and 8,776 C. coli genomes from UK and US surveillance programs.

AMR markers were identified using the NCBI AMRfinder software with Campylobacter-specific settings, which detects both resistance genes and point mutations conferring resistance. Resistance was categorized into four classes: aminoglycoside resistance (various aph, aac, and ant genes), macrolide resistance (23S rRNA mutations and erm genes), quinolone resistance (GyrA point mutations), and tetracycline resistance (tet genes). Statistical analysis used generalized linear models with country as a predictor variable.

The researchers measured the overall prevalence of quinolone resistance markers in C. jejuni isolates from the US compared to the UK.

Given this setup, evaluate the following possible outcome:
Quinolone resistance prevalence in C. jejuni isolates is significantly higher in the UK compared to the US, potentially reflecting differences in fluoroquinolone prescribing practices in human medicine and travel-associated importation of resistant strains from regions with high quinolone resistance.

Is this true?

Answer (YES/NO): YES